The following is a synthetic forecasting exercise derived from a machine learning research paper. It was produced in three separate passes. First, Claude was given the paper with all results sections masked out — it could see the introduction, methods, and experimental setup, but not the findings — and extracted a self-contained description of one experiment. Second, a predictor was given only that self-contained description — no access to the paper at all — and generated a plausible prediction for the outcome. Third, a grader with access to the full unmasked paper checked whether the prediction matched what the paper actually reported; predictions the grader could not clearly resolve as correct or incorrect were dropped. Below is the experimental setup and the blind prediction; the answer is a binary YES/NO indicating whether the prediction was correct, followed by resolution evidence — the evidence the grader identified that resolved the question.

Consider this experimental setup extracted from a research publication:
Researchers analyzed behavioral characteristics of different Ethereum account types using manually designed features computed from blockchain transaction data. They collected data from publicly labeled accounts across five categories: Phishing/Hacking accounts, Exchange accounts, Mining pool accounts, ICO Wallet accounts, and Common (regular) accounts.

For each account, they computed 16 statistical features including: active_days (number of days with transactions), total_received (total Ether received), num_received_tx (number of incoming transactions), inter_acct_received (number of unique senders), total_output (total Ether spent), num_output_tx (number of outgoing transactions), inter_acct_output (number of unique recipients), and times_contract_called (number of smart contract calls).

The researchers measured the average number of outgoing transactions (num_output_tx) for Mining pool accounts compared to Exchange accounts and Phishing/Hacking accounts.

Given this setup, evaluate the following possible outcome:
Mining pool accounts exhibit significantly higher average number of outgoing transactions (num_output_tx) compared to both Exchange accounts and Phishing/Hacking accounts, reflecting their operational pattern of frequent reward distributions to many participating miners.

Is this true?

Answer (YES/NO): YES